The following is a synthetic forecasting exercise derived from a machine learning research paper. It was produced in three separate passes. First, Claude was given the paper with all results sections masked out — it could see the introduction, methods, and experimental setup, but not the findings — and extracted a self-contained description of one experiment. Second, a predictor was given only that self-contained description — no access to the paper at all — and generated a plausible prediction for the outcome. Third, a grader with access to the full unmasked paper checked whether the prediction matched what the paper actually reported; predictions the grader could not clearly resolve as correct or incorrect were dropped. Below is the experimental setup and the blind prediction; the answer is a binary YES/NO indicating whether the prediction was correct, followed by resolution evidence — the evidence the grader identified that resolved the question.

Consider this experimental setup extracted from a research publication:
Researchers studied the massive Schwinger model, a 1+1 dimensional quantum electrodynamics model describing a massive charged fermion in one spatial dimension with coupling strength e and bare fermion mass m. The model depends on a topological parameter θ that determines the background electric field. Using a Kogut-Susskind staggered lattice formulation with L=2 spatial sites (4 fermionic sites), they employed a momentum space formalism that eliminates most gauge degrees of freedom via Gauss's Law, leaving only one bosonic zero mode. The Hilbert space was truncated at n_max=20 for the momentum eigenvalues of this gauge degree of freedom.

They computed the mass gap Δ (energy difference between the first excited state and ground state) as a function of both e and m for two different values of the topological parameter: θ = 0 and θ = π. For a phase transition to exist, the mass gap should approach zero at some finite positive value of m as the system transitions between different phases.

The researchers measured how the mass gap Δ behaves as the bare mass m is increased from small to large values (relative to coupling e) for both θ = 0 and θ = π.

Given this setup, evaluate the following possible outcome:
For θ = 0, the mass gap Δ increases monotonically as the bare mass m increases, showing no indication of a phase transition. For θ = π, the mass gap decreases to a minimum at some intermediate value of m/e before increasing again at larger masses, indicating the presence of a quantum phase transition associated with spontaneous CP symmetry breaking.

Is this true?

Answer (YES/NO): NO